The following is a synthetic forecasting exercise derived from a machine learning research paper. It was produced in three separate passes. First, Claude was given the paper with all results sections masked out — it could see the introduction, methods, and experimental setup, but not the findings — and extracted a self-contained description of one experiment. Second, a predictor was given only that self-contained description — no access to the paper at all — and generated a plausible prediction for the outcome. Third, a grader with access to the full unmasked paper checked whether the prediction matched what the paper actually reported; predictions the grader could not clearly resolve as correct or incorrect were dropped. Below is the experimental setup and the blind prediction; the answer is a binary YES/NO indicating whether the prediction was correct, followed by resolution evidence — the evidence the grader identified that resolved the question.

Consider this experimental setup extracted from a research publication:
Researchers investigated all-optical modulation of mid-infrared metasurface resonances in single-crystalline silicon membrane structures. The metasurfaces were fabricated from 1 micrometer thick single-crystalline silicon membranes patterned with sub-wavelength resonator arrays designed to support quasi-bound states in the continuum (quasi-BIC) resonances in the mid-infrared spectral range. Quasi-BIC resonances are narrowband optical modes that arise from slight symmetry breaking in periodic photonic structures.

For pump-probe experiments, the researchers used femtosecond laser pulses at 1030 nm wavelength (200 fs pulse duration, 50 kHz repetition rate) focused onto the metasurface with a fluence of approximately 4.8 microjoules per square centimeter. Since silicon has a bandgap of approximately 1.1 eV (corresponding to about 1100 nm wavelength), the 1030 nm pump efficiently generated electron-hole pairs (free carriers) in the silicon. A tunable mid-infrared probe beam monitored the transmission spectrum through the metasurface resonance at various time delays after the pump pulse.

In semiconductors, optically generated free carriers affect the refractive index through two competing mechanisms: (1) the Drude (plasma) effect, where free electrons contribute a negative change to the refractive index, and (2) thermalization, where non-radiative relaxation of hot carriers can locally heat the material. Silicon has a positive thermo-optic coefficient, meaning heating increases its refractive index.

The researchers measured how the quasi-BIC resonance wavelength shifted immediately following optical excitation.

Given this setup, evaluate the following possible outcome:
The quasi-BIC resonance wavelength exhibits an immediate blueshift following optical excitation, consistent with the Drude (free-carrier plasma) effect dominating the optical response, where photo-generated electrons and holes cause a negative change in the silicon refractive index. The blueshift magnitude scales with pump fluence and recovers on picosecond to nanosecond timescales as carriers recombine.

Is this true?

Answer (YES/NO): YES